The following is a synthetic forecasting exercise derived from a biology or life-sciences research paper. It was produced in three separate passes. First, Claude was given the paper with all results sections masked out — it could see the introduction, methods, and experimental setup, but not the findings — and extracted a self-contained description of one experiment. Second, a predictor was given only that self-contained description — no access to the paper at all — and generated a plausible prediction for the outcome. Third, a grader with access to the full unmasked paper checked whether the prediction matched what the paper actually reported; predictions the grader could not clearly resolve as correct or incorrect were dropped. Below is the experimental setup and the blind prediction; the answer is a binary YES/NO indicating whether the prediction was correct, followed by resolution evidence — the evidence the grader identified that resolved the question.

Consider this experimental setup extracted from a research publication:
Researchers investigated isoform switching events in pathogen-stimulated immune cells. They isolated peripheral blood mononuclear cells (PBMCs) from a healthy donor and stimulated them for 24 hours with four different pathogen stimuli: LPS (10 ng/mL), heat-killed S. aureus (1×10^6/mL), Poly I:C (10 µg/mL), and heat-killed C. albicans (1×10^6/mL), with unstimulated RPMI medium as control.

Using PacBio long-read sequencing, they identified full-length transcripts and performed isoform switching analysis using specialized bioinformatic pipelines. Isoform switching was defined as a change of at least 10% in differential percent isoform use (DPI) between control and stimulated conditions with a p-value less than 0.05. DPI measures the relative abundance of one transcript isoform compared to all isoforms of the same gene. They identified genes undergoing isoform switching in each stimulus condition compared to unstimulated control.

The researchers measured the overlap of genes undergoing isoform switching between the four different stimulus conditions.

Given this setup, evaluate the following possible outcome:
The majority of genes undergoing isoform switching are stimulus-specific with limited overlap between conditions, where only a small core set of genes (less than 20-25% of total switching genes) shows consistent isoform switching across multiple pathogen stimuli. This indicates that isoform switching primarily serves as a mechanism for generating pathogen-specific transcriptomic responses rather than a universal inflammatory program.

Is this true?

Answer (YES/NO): NO